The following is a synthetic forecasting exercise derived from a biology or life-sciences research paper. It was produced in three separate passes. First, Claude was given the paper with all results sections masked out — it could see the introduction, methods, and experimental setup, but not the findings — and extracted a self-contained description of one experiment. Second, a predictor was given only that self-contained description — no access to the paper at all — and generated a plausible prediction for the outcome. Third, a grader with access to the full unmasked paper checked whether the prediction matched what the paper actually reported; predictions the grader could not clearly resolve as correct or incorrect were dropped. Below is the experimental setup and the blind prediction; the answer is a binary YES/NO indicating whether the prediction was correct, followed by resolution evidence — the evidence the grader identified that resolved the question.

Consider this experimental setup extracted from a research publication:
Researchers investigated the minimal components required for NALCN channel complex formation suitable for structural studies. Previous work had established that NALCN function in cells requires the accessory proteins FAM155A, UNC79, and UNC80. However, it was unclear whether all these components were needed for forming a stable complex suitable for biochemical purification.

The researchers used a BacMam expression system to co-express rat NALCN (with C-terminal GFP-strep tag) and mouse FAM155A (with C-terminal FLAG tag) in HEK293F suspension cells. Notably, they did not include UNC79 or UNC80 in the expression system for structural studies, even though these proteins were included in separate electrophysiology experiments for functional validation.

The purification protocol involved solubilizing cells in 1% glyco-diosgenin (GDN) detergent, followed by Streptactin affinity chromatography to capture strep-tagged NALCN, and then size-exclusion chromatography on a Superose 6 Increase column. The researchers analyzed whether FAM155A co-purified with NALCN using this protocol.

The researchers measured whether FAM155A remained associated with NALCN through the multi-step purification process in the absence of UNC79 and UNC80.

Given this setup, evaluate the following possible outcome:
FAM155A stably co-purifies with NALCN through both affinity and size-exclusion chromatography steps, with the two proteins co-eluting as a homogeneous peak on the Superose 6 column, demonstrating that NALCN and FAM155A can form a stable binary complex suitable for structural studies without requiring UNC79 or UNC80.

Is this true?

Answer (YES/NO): YES